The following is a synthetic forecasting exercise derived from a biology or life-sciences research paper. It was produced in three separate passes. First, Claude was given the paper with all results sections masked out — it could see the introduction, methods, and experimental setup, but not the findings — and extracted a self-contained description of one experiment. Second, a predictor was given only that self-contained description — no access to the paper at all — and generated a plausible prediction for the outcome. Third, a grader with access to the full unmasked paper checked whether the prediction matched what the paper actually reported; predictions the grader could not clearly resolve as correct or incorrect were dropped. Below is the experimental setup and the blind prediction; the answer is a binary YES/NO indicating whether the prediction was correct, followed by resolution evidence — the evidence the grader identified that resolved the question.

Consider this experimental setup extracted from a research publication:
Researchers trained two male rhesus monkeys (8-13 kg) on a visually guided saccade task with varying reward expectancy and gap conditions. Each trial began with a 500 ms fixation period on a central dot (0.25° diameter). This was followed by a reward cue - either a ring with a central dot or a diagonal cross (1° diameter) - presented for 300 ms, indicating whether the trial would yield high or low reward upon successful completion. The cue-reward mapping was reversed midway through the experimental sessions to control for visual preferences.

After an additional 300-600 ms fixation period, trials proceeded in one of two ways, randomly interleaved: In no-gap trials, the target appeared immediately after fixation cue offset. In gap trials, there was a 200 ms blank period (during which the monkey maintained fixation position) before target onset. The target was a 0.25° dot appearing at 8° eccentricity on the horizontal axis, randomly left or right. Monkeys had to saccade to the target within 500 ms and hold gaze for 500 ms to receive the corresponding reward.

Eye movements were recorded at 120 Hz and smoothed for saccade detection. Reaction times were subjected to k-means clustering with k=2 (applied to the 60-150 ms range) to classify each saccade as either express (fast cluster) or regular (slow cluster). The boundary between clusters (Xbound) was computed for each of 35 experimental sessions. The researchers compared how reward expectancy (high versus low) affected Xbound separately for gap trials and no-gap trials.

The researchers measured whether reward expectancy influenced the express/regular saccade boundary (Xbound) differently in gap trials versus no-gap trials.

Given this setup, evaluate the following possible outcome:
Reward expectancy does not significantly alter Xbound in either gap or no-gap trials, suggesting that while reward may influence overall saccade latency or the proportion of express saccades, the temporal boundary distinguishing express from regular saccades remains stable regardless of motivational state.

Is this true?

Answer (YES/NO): NO